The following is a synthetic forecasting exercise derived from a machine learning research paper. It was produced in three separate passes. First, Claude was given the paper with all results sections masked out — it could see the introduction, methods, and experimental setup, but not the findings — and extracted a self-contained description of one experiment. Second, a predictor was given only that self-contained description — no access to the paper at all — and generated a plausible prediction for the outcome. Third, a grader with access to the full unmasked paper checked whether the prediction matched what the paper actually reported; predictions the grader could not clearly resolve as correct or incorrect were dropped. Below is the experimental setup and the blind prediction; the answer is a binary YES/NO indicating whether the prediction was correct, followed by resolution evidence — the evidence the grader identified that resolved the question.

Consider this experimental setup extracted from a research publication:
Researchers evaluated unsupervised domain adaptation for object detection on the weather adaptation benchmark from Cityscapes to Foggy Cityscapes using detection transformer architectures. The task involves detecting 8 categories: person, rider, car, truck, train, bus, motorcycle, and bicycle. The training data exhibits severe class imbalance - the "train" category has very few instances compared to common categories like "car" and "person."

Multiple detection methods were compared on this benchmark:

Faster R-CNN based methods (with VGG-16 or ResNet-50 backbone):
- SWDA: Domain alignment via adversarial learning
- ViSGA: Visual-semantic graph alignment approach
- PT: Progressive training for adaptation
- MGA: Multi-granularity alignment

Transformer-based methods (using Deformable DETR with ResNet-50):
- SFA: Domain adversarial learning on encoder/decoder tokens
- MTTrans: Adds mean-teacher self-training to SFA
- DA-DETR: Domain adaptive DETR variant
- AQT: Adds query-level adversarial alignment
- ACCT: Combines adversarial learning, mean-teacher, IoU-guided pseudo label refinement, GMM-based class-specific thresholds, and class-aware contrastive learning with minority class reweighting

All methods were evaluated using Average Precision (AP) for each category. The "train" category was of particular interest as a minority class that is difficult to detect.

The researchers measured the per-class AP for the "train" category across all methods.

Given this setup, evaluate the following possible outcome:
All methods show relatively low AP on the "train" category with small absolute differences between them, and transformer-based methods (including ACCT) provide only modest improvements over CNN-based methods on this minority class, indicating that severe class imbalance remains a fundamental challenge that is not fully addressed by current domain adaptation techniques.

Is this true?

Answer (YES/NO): NO